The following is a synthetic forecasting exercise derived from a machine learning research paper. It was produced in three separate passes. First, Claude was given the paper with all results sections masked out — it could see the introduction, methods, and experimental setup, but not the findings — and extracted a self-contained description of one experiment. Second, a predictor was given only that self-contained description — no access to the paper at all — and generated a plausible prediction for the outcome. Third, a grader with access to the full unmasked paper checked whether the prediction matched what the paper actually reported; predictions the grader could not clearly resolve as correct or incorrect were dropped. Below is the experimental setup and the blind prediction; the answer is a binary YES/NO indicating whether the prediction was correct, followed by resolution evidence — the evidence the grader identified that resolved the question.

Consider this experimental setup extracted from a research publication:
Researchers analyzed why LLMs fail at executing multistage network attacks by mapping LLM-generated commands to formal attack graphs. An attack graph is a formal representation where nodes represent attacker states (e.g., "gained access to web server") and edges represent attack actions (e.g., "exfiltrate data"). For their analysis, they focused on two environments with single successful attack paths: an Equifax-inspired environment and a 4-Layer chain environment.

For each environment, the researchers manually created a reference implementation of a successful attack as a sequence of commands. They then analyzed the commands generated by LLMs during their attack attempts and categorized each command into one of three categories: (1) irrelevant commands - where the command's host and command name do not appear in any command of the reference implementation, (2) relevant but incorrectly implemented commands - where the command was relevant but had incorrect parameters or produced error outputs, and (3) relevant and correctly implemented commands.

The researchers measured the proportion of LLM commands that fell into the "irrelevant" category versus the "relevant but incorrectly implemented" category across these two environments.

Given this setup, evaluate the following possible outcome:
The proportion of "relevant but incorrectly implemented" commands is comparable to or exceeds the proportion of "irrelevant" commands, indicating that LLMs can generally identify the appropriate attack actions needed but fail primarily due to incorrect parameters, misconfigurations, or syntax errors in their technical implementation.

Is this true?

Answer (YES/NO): NO